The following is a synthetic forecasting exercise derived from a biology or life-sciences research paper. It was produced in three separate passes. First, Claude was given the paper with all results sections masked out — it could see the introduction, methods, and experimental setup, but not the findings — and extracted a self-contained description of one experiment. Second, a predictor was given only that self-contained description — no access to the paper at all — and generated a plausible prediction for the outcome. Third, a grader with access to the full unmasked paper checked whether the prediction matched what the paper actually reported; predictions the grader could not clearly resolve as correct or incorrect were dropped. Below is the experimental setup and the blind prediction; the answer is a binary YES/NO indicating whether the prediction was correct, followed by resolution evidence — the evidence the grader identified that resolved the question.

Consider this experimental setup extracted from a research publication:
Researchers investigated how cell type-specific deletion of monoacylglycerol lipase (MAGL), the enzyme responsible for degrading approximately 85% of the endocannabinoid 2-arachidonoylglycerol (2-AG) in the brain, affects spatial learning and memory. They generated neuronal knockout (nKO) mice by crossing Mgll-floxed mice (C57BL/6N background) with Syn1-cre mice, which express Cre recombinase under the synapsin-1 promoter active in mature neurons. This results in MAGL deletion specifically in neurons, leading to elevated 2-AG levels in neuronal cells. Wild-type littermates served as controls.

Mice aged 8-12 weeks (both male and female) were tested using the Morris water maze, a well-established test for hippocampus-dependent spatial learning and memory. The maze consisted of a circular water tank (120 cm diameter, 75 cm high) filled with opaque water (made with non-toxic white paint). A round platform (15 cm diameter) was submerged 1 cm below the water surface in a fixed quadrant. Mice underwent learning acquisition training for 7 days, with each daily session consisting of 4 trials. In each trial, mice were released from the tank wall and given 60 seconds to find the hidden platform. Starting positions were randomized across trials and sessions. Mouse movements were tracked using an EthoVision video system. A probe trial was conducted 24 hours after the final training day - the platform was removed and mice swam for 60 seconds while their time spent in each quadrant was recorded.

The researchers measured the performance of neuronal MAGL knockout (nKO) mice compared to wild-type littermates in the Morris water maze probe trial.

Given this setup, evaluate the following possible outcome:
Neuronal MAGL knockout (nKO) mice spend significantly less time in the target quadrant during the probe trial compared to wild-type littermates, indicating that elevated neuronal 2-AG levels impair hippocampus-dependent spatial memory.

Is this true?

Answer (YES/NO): YES